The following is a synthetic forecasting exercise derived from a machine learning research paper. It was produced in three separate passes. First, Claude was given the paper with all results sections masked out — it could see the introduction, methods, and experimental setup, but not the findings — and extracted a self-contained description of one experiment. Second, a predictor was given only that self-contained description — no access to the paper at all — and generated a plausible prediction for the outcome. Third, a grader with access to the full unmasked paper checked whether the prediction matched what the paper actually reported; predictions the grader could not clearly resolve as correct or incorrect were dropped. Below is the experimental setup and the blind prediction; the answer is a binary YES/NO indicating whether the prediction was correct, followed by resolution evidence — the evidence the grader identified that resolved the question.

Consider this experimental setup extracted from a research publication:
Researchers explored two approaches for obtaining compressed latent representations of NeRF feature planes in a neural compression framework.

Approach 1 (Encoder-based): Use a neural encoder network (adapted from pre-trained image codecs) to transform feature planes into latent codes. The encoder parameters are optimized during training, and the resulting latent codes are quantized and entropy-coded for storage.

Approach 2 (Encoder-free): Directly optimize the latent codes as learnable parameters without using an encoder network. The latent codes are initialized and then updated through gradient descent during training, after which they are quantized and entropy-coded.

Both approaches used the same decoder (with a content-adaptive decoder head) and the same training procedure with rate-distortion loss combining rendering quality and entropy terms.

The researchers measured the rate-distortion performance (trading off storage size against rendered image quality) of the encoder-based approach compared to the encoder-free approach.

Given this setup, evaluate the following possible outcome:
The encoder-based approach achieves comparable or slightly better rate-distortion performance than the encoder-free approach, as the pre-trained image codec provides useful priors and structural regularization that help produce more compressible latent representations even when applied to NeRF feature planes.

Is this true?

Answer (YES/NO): YES